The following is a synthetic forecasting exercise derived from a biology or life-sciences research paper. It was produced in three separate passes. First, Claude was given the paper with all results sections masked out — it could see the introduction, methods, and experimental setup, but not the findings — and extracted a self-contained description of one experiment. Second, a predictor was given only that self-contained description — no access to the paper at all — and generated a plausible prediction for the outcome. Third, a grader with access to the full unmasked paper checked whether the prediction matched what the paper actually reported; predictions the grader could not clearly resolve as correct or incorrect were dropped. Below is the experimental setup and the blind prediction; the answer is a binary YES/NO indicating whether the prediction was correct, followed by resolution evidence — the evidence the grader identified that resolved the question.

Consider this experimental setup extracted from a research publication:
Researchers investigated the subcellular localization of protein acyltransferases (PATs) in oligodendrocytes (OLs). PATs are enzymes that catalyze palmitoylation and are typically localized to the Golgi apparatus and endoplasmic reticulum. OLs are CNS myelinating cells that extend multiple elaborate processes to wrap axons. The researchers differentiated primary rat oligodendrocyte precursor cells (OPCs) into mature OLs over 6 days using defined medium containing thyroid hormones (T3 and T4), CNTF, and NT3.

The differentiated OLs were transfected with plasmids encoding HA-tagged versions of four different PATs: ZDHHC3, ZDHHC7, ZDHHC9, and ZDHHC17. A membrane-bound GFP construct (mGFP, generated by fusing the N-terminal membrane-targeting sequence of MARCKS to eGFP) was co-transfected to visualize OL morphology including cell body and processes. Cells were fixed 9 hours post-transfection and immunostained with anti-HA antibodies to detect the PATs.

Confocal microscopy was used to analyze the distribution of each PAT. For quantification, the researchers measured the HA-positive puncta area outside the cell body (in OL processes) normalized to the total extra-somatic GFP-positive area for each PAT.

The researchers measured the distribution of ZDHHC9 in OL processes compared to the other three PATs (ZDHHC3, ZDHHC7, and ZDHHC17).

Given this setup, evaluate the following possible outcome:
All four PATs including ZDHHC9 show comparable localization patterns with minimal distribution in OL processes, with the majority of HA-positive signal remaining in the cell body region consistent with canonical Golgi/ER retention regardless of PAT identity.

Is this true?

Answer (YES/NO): NO